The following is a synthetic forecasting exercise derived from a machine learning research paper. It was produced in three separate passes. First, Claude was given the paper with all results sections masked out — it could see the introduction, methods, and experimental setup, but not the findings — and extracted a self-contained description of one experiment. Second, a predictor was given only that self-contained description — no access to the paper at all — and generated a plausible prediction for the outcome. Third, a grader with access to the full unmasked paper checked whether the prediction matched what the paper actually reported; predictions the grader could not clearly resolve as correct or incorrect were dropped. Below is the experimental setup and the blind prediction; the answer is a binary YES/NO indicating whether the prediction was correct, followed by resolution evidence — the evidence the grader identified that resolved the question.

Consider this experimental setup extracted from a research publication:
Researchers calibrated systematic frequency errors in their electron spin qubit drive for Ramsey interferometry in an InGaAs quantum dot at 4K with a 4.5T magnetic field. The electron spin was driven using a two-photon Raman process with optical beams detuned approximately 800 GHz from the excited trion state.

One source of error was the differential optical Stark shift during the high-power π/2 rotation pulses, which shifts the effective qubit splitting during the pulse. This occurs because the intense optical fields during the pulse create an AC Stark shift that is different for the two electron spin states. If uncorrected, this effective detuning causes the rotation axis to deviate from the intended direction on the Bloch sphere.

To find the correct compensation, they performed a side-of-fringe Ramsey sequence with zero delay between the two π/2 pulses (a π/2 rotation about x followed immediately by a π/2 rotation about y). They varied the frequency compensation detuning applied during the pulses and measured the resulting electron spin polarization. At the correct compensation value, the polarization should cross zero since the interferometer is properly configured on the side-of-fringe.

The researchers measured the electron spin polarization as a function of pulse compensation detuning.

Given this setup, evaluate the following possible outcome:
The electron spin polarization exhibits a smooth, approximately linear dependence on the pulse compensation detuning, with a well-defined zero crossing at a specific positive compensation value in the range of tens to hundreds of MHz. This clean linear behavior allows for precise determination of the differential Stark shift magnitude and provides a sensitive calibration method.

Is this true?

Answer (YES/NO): NO